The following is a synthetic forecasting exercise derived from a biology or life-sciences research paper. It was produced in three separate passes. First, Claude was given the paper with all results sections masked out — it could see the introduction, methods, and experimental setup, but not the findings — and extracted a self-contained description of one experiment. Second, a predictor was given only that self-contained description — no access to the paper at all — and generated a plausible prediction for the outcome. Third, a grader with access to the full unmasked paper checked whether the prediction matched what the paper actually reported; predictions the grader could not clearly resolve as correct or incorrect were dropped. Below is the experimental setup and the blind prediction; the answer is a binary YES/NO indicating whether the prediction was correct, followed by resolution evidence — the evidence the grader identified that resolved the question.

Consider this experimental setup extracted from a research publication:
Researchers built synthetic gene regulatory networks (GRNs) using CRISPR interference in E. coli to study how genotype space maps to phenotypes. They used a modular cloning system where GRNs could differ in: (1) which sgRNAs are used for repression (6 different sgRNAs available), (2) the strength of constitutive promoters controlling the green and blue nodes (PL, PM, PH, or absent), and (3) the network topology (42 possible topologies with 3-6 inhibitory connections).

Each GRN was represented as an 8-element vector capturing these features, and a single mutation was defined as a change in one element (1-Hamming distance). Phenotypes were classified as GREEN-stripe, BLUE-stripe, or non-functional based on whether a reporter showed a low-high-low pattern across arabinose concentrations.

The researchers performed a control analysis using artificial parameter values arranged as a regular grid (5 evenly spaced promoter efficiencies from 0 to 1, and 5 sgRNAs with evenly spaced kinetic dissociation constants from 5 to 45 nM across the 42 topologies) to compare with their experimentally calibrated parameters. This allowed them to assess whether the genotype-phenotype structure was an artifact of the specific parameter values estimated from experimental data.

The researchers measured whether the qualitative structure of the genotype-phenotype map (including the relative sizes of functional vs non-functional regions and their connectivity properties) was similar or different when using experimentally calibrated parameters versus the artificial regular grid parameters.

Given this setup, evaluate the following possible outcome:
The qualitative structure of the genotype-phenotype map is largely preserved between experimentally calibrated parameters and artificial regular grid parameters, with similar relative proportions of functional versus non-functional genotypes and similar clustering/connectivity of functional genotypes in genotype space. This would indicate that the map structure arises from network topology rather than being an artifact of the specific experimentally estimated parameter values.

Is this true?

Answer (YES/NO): YES